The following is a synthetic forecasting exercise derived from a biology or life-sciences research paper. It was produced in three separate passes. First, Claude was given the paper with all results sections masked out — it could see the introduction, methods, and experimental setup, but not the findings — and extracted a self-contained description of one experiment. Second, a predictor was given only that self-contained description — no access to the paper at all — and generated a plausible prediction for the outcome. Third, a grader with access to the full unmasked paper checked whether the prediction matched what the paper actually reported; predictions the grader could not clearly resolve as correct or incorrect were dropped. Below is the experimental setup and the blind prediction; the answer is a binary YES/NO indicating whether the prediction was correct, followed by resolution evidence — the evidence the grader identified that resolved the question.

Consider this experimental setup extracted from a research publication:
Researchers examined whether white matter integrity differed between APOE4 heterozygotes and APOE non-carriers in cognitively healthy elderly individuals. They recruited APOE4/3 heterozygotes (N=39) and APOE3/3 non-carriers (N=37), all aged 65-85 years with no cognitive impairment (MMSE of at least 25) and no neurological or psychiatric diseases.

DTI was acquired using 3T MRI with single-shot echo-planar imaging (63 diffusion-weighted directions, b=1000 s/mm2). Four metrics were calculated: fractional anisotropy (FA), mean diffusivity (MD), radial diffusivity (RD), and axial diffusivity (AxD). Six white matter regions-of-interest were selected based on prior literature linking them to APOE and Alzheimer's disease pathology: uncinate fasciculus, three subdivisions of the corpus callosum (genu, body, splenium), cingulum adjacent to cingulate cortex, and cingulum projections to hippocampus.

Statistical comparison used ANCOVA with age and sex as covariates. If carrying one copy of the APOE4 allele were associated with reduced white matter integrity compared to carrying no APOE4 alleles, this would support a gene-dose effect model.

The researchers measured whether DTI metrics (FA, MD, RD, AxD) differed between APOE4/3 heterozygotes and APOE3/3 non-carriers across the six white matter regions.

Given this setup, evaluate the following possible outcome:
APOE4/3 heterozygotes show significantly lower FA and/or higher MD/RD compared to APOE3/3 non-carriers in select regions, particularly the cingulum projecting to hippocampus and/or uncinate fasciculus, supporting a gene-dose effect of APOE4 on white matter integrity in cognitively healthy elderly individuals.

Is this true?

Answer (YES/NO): NO